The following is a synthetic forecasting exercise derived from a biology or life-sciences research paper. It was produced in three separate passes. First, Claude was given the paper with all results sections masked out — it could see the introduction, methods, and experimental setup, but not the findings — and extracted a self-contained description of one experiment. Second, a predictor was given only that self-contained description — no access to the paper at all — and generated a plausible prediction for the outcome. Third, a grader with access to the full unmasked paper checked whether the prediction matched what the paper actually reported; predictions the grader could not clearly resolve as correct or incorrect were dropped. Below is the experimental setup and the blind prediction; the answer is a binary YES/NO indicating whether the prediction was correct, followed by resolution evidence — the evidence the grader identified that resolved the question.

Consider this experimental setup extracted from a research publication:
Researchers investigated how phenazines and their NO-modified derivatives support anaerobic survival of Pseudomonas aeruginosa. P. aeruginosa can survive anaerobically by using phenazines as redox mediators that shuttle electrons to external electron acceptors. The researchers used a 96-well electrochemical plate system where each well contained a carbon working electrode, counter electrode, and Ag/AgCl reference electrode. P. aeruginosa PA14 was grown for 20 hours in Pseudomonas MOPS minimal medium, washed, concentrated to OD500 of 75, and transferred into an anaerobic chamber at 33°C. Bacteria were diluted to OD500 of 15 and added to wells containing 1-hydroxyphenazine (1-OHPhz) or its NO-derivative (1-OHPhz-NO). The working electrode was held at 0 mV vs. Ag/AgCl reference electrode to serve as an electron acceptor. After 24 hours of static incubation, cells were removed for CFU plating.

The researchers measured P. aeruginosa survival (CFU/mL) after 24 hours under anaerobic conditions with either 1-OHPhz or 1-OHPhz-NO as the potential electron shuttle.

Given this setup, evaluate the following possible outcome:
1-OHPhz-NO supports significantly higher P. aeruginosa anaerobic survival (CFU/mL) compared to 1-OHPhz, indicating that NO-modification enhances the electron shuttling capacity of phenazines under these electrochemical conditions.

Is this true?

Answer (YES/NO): NO